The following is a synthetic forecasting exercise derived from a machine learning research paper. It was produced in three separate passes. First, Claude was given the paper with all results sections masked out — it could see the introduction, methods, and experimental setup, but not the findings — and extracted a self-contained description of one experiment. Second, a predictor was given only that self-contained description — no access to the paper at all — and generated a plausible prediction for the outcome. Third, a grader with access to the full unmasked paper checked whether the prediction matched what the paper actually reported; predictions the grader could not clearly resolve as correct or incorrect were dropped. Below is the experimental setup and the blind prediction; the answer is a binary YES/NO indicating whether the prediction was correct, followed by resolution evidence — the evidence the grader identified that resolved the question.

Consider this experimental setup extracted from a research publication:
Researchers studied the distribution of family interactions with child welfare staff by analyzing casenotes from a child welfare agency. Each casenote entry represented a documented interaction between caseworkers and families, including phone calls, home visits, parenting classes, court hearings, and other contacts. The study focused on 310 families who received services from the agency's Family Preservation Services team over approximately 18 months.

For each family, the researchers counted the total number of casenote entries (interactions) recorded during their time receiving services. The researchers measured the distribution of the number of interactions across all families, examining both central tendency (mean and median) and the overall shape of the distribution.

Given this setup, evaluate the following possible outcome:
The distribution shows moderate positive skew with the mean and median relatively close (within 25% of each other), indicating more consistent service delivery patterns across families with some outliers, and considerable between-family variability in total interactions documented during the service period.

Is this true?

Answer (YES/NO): NO